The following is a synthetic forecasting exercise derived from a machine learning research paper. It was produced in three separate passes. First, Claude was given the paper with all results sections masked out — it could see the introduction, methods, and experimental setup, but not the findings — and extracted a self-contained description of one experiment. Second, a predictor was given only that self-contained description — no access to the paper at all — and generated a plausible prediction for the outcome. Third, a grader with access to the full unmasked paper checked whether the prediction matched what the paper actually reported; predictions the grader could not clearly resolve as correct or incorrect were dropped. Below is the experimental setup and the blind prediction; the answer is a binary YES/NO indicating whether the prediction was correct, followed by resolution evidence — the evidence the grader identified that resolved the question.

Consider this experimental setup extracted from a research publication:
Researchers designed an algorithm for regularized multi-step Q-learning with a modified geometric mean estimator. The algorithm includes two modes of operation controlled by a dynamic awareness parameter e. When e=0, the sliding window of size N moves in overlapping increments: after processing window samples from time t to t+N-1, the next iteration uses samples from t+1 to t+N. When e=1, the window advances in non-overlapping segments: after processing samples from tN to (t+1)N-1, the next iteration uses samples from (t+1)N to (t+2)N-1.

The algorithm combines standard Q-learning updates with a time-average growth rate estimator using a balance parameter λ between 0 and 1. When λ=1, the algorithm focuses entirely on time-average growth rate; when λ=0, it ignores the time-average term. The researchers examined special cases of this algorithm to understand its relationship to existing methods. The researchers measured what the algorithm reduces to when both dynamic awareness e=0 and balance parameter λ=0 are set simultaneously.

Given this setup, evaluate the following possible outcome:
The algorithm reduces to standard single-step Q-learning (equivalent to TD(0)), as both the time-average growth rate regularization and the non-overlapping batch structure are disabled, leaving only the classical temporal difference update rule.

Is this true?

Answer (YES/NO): NO